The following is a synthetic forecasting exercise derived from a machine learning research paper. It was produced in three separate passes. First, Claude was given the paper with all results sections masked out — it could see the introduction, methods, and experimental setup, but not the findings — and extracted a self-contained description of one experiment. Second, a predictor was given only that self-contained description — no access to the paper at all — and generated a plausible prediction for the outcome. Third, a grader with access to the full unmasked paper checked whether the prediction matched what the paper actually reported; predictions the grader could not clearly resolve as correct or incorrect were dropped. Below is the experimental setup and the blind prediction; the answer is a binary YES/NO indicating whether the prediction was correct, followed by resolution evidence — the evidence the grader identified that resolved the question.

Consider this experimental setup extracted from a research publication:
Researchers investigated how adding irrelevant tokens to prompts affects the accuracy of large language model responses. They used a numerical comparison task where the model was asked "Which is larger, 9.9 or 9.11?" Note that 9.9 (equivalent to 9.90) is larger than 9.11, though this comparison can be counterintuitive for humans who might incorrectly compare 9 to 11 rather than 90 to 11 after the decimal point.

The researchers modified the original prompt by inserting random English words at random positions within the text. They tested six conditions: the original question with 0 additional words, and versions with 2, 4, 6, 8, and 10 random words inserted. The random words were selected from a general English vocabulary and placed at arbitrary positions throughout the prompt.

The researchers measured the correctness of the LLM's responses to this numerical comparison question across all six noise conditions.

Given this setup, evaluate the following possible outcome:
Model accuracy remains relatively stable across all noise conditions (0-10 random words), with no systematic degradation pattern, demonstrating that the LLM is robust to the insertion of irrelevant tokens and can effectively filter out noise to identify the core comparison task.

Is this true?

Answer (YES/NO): NO